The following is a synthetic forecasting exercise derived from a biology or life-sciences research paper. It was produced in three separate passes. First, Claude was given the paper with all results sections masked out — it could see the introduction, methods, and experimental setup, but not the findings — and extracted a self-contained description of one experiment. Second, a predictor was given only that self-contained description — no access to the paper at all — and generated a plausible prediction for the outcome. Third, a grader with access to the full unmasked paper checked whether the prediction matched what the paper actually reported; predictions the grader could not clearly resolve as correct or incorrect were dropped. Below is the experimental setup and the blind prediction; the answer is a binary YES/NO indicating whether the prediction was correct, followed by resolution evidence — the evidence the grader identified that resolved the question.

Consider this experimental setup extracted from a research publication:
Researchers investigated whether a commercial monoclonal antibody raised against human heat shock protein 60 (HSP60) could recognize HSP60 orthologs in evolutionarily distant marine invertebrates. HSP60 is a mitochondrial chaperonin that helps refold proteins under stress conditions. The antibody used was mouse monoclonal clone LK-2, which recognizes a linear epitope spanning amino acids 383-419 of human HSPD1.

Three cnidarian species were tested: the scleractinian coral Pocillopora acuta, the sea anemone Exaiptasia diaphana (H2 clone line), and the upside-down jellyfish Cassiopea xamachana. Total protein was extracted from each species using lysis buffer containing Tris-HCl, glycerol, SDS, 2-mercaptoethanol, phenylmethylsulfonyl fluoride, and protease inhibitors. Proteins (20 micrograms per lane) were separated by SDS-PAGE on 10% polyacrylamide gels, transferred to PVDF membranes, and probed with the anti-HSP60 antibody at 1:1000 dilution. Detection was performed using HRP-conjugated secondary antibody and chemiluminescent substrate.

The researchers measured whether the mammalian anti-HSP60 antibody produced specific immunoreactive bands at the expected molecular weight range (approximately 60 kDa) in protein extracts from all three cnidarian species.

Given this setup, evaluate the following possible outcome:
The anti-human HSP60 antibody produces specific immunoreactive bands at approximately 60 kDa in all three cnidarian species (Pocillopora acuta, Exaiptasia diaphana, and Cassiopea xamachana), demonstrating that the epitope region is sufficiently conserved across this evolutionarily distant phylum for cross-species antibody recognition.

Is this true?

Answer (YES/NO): YES